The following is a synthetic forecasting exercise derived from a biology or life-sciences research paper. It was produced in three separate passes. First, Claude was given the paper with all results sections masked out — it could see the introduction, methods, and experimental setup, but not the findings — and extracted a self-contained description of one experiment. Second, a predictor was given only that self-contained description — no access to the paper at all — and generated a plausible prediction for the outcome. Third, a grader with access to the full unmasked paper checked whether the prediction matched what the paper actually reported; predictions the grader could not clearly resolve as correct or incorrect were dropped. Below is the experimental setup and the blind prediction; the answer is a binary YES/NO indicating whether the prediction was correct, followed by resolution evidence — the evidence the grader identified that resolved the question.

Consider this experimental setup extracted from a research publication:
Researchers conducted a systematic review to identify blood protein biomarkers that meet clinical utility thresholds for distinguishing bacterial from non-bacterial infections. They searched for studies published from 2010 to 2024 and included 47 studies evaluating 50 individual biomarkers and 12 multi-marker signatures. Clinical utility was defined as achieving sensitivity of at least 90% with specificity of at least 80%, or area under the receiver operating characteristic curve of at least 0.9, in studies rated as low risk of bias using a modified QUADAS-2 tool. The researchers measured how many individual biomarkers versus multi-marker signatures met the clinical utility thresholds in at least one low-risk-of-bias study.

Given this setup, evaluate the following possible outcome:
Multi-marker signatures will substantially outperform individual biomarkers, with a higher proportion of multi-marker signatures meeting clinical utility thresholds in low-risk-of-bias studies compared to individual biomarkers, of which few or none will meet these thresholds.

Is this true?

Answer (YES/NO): YES